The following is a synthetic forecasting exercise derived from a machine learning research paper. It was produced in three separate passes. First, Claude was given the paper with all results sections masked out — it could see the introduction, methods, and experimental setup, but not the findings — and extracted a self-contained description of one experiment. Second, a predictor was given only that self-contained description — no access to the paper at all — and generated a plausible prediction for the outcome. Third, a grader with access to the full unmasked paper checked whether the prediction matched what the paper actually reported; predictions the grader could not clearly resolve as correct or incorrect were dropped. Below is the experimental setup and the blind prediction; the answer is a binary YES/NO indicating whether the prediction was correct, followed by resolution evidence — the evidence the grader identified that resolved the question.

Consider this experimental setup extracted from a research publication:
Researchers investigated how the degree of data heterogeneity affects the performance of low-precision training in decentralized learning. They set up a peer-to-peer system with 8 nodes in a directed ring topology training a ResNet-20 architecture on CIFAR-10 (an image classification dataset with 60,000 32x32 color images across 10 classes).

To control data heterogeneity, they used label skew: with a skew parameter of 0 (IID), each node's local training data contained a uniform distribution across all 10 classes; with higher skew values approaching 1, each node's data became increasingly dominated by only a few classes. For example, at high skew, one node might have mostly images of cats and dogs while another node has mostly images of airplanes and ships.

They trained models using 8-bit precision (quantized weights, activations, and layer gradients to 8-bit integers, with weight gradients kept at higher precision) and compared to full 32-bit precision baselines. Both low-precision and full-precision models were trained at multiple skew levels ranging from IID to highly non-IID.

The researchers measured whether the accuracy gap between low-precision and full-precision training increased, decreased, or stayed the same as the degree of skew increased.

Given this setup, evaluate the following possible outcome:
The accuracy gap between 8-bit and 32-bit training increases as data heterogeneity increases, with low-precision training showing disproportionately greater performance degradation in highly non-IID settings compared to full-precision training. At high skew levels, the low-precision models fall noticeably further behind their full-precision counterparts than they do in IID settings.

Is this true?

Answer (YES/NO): NO